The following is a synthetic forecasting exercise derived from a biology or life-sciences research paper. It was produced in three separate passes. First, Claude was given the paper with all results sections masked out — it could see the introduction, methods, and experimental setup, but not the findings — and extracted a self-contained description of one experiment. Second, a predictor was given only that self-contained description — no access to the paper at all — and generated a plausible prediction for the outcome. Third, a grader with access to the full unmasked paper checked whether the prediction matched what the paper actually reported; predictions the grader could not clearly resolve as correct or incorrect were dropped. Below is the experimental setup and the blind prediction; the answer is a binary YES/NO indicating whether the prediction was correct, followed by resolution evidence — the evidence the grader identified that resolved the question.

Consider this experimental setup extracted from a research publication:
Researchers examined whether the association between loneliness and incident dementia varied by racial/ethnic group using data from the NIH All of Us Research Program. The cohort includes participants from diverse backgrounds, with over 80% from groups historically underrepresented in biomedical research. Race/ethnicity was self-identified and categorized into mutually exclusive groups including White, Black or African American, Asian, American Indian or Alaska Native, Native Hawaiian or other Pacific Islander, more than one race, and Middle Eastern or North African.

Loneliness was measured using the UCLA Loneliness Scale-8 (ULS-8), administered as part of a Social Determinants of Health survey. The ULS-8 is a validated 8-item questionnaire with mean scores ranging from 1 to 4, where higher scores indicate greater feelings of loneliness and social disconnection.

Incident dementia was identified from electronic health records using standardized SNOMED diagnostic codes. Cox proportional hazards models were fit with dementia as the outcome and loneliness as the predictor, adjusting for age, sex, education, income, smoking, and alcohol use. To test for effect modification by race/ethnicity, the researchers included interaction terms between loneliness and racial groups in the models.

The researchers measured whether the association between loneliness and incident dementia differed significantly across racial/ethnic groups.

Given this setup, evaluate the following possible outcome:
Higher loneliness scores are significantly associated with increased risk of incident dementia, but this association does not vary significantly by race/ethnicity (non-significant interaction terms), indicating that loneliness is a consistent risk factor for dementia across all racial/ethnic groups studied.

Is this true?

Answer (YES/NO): YES